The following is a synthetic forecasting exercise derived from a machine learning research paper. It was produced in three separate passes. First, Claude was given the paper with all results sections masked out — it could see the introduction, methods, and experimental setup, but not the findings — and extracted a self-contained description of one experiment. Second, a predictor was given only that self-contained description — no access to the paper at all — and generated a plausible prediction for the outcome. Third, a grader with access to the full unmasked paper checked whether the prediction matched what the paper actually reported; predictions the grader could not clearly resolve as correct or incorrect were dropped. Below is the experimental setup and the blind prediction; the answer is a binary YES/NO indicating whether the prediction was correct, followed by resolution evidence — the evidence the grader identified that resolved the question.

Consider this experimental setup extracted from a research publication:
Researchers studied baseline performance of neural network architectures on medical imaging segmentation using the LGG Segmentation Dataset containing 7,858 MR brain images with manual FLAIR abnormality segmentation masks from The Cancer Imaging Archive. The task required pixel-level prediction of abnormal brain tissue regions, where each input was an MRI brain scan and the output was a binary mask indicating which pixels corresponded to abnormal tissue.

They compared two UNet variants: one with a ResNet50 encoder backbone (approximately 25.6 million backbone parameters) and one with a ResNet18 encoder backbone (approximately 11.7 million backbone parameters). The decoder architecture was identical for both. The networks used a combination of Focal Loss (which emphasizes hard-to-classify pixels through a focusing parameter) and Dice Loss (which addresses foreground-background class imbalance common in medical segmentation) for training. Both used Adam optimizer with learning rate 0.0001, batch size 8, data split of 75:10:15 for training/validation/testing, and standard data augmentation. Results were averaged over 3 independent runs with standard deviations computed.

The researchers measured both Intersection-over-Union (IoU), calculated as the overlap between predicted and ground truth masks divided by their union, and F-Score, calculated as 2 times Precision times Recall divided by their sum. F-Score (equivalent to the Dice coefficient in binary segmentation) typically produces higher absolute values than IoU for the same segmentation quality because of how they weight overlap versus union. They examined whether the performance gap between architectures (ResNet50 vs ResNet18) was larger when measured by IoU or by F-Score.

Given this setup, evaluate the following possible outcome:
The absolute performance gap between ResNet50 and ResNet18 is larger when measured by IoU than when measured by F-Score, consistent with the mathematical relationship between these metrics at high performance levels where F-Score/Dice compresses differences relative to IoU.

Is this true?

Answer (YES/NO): NO